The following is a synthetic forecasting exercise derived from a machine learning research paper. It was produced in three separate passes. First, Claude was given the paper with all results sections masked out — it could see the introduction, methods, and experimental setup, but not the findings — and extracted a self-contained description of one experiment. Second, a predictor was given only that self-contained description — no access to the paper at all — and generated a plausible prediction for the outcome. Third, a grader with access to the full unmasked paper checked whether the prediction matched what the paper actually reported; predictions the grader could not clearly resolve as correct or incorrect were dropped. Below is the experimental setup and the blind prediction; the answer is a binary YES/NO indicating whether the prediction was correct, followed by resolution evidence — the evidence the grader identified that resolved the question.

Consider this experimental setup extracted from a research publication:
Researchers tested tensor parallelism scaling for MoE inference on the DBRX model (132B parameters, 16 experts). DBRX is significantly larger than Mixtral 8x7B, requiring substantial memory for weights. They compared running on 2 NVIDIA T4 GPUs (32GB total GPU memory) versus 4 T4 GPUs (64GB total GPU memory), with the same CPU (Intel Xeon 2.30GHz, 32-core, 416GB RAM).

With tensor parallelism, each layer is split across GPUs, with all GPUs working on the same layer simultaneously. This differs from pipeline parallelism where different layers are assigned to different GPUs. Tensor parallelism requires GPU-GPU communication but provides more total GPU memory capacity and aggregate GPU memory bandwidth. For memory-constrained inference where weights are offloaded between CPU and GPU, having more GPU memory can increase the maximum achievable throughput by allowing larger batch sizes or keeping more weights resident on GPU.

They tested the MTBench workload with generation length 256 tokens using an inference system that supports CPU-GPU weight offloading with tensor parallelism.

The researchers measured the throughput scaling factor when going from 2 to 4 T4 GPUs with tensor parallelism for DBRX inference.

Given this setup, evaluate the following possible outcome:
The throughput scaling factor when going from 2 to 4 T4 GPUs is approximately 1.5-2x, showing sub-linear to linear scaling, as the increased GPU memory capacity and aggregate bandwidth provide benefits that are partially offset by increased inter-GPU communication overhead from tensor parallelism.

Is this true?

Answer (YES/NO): NO